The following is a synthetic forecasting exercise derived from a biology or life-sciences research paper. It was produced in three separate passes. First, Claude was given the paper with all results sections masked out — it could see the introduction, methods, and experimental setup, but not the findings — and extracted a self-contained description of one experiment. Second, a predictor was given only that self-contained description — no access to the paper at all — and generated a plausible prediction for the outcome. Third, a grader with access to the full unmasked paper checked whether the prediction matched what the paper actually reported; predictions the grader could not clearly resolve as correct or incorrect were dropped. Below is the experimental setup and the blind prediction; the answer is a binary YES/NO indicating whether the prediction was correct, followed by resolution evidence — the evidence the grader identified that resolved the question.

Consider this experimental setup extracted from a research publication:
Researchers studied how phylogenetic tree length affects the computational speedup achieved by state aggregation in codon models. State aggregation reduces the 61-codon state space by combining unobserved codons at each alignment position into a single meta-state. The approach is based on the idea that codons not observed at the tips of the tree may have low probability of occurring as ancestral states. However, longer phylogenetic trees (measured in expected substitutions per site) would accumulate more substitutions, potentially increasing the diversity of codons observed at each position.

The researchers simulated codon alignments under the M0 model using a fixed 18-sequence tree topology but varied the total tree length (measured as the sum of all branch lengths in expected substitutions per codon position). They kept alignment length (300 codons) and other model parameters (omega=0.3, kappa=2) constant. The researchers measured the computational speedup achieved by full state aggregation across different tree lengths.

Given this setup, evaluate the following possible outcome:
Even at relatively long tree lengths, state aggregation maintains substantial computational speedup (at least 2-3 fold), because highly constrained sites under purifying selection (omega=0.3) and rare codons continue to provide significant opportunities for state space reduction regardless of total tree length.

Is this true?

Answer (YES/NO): NO